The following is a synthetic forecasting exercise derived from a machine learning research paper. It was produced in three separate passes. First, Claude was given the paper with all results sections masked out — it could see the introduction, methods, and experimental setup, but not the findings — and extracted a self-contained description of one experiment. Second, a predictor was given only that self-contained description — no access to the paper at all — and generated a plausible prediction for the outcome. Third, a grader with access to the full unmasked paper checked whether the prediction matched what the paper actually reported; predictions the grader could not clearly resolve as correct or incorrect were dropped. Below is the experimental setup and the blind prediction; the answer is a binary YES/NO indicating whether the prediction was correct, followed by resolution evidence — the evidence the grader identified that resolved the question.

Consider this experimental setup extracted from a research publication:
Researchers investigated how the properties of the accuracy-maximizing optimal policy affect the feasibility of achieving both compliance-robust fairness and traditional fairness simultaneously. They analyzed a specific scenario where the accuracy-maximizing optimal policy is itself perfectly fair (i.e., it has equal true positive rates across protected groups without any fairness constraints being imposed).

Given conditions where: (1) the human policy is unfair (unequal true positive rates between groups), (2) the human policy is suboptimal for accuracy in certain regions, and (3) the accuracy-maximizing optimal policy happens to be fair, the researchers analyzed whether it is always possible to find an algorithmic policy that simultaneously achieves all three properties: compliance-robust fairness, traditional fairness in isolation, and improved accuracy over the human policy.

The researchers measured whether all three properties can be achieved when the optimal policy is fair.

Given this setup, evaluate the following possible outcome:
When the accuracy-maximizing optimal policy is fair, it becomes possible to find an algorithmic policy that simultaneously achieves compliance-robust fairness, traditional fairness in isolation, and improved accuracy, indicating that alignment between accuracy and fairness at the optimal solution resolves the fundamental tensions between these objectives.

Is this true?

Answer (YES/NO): YES